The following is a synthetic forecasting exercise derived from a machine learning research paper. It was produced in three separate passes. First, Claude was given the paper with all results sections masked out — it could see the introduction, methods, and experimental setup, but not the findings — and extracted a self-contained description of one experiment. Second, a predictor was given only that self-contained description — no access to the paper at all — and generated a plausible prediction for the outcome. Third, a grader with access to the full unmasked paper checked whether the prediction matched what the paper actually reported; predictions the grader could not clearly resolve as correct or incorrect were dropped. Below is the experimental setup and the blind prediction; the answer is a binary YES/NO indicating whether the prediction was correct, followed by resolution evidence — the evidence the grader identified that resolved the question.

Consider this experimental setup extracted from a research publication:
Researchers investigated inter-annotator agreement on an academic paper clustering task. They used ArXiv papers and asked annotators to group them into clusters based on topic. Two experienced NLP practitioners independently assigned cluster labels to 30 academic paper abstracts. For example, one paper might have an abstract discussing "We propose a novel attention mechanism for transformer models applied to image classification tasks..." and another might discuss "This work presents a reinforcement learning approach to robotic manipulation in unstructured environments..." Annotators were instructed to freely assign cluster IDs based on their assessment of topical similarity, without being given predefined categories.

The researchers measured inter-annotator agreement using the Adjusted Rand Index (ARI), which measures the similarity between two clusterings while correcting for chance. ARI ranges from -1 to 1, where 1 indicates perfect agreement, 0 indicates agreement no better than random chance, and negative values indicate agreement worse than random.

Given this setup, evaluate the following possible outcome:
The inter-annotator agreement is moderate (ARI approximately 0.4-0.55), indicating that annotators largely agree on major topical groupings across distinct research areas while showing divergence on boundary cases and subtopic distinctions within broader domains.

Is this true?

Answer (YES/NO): NO